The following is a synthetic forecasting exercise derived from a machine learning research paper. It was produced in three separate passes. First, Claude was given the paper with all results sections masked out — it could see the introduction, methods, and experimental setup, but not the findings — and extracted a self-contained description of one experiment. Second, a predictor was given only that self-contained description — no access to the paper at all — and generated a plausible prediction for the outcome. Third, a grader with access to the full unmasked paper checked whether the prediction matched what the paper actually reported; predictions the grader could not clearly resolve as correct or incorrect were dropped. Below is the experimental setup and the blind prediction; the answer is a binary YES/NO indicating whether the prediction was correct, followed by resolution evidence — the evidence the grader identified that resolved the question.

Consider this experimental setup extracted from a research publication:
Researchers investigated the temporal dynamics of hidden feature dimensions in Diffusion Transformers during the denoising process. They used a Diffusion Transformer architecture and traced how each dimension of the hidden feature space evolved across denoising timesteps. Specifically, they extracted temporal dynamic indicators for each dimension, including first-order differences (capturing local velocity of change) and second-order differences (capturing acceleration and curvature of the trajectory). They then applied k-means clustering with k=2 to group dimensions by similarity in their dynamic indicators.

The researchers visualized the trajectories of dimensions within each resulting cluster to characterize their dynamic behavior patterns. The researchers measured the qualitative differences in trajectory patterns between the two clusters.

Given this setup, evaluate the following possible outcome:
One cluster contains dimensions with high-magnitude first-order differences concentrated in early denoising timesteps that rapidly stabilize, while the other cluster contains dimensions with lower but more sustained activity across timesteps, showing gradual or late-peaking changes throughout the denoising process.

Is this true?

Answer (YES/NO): NO